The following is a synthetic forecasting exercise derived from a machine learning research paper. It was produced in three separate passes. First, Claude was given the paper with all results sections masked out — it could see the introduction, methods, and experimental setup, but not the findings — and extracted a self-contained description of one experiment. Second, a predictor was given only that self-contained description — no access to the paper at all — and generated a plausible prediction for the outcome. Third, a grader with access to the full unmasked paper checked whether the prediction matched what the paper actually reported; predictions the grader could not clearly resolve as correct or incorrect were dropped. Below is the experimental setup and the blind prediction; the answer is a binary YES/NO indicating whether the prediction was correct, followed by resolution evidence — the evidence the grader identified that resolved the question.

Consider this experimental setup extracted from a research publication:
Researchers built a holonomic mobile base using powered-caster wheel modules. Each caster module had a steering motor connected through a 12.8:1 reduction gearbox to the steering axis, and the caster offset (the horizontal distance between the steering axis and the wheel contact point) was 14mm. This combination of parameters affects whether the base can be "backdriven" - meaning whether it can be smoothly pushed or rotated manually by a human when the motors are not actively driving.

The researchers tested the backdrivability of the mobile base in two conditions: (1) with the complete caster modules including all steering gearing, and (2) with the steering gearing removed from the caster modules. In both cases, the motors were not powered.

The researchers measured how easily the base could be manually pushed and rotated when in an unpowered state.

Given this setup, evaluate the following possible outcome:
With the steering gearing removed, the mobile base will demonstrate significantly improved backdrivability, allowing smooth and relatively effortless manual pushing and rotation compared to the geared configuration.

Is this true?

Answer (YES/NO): YES